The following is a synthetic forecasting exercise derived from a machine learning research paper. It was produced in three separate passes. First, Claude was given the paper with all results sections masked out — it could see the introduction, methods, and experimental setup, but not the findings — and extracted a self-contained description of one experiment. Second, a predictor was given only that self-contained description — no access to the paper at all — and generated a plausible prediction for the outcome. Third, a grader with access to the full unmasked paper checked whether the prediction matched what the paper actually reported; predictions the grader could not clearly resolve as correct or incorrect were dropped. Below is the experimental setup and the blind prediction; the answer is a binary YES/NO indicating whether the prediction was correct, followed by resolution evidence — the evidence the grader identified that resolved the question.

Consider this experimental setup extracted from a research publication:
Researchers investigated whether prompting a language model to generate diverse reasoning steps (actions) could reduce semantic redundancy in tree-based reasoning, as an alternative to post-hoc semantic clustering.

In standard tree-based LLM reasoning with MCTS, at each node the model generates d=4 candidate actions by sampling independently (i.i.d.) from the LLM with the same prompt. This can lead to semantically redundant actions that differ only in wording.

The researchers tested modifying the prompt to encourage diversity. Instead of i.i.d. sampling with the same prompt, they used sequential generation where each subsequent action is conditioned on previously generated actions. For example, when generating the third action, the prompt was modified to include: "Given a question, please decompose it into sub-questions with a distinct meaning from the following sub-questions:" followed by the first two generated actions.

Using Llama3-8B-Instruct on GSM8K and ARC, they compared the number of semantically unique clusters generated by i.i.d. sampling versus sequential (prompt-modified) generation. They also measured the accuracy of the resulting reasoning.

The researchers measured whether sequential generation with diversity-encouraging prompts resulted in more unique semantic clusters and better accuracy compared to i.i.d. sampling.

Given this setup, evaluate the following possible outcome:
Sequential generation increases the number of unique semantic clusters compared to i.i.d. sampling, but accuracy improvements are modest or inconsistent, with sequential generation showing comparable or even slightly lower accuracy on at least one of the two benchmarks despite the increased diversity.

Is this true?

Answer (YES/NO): NO